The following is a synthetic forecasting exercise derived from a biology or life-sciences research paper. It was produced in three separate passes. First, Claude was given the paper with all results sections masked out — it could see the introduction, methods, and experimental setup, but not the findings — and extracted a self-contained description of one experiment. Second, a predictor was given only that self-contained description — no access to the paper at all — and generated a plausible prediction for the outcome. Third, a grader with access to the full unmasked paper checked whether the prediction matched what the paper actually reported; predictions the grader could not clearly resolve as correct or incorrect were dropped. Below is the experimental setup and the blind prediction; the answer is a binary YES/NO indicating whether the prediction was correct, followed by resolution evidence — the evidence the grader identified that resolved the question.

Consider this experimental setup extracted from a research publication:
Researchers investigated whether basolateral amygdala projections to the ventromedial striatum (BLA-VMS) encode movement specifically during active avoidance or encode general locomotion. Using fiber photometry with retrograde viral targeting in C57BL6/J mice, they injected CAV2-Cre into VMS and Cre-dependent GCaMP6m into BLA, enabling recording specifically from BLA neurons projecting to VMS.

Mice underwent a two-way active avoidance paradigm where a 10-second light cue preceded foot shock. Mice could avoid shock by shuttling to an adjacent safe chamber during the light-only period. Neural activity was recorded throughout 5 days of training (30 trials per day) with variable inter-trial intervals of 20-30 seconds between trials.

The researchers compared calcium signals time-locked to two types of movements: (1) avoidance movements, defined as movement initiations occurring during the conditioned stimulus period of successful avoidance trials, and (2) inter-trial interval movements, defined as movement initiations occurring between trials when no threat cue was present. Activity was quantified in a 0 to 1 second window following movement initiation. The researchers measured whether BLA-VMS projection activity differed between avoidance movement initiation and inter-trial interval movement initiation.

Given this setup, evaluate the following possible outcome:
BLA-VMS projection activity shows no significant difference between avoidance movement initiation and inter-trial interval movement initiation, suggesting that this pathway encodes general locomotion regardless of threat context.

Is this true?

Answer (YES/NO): NO